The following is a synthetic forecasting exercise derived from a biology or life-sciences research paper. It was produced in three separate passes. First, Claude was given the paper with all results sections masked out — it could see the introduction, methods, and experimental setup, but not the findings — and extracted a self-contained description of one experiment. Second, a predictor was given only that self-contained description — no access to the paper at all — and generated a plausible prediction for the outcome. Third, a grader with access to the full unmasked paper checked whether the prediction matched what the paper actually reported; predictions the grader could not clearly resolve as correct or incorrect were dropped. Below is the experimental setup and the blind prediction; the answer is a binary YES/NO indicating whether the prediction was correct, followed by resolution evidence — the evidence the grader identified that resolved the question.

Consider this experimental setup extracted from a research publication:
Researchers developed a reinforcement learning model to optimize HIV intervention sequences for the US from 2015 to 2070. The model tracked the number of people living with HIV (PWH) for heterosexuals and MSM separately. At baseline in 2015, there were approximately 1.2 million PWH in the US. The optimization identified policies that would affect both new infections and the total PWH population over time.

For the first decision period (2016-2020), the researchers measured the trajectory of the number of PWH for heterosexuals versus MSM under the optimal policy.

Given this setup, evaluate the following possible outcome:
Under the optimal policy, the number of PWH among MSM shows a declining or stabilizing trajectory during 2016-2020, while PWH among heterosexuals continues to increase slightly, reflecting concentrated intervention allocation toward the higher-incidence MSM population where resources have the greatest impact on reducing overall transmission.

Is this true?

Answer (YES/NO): NO